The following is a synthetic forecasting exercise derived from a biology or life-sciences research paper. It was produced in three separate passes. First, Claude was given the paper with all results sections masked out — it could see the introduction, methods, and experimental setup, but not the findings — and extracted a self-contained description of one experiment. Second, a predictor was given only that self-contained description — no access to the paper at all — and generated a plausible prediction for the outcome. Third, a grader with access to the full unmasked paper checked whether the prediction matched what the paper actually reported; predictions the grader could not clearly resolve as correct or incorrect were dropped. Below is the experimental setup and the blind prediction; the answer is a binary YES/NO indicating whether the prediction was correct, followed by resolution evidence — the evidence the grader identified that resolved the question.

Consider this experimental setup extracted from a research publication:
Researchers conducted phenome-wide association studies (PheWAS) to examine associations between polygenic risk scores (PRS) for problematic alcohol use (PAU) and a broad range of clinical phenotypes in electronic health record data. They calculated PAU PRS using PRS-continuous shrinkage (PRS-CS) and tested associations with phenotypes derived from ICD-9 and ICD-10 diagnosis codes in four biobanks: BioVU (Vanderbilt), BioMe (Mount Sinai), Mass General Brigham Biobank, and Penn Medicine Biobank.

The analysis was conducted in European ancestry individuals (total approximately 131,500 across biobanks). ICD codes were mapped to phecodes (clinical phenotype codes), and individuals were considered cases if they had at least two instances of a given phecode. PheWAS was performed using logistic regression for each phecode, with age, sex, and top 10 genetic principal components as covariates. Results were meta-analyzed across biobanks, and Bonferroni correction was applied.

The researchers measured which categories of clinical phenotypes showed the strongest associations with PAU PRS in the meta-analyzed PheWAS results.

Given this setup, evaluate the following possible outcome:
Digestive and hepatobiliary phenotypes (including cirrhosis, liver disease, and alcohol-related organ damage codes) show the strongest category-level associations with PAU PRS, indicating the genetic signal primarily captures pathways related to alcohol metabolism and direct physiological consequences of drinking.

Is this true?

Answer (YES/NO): NO